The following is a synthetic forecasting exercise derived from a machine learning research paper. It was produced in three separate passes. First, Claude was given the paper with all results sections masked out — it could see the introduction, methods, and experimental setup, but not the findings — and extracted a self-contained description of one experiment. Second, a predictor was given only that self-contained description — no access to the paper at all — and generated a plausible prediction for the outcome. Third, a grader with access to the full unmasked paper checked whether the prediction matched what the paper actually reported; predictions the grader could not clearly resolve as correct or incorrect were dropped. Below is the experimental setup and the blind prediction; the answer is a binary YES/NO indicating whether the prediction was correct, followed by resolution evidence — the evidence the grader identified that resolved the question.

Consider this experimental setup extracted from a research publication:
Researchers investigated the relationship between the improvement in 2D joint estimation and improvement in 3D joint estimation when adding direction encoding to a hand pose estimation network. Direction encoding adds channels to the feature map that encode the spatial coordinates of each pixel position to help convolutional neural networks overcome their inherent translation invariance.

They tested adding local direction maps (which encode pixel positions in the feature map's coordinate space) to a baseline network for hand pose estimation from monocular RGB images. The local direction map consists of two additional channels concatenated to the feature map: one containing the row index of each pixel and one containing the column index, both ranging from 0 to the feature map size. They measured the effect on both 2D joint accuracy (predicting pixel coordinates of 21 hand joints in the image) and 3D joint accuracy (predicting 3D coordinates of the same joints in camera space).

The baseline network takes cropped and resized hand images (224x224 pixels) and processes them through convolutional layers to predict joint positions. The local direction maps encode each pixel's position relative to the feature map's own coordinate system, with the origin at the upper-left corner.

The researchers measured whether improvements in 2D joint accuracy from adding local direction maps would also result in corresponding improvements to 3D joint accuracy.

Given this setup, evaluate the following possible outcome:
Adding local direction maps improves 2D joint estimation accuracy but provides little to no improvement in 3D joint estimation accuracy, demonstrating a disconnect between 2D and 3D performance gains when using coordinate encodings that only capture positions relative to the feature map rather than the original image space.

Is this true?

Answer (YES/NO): YES